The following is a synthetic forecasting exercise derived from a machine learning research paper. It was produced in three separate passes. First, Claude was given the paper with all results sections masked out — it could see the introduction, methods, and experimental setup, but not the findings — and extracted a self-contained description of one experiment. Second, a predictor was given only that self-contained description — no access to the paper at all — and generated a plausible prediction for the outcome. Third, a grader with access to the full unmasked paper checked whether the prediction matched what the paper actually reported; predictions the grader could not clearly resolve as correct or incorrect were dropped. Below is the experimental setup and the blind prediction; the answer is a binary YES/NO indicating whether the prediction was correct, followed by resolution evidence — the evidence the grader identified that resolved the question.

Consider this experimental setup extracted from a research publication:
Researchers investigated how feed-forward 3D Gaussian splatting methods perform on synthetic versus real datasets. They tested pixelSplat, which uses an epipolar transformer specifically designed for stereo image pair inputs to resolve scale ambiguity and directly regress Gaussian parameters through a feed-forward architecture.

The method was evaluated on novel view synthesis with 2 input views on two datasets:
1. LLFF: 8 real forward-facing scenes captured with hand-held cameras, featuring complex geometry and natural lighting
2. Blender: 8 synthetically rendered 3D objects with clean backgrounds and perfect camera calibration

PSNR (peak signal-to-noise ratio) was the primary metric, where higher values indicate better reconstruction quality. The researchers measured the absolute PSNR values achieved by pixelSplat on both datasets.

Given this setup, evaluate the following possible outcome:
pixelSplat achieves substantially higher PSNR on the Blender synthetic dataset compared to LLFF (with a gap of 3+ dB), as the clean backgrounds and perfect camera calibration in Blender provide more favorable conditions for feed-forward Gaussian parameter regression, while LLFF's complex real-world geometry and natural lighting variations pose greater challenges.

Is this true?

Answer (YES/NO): NO